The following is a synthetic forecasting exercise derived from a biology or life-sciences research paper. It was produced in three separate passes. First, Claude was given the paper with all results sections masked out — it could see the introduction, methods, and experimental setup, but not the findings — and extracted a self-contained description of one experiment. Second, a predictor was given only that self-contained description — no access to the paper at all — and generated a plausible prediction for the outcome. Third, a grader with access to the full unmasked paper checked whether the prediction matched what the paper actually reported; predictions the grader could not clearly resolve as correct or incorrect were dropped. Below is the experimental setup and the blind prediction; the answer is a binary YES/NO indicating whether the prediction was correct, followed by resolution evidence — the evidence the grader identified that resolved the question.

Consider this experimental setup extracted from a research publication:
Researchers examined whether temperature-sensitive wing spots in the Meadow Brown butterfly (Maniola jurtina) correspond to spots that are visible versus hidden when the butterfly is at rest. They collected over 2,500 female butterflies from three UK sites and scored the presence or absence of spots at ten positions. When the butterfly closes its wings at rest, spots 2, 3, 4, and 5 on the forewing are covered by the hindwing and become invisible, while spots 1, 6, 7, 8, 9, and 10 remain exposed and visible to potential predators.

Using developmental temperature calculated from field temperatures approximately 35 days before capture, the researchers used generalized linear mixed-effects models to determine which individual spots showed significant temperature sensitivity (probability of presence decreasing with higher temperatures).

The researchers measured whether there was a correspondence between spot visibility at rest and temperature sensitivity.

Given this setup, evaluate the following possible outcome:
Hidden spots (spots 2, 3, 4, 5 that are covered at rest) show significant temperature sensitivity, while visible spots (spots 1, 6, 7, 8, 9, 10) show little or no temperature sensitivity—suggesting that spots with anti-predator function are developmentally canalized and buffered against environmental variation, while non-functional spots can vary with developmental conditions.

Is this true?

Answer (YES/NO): NO